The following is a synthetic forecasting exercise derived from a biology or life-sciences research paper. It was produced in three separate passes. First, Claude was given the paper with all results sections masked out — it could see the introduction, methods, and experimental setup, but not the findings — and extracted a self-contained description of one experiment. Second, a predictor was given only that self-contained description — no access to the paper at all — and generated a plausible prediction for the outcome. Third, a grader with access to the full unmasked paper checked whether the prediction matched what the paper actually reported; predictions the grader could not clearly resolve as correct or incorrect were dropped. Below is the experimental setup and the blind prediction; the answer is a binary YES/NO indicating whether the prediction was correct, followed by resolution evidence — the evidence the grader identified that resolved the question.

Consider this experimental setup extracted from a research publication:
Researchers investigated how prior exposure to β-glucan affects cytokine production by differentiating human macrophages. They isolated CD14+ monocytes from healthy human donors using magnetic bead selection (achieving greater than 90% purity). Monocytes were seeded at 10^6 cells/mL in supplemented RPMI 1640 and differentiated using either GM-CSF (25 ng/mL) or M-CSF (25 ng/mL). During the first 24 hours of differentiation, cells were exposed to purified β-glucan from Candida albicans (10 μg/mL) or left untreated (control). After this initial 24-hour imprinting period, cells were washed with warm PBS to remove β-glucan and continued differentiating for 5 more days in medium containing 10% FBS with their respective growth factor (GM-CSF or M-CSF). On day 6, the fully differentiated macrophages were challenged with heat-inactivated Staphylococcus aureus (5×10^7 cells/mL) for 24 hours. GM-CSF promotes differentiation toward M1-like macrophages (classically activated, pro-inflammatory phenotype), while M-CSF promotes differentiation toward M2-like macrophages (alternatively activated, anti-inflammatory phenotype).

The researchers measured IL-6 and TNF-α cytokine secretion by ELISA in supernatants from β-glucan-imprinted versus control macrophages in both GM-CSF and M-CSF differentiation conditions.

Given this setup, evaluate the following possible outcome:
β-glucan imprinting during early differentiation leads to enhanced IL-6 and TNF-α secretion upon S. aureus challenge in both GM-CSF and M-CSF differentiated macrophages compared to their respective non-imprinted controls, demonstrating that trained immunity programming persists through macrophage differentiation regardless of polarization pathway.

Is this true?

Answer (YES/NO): NO